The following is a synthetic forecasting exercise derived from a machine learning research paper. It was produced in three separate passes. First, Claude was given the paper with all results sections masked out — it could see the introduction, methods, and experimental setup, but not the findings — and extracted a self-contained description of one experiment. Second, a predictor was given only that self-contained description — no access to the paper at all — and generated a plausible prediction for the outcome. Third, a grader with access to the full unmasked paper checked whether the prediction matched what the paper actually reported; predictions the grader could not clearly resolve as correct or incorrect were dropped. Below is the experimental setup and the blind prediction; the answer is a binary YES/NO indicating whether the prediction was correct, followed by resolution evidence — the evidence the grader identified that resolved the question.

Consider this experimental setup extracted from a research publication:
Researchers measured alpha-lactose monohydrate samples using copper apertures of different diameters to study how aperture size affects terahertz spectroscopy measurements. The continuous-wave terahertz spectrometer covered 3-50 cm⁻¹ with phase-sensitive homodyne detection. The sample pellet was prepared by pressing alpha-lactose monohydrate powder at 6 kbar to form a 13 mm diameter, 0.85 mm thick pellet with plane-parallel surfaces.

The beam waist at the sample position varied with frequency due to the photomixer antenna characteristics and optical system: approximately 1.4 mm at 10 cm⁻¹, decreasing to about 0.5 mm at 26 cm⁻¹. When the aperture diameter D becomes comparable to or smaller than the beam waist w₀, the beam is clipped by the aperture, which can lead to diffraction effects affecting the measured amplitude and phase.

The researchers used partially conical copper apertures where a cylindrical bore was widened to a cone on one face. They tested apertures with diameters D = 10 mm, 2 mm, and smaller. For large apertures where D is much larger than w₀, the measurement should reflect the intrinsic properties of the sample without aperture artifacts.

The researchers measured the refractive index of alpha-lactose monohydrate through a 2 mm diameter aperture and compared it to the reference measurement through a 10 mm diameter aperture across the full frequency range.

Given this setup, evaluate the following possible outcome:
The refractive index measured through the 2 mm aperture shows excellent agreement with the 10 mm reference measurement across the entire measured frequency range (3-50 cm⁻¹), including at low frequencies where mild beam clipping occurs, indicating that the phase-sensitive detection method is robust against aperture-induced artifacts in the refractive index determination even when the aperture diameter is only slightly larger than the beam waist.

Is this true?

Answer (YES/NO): NO